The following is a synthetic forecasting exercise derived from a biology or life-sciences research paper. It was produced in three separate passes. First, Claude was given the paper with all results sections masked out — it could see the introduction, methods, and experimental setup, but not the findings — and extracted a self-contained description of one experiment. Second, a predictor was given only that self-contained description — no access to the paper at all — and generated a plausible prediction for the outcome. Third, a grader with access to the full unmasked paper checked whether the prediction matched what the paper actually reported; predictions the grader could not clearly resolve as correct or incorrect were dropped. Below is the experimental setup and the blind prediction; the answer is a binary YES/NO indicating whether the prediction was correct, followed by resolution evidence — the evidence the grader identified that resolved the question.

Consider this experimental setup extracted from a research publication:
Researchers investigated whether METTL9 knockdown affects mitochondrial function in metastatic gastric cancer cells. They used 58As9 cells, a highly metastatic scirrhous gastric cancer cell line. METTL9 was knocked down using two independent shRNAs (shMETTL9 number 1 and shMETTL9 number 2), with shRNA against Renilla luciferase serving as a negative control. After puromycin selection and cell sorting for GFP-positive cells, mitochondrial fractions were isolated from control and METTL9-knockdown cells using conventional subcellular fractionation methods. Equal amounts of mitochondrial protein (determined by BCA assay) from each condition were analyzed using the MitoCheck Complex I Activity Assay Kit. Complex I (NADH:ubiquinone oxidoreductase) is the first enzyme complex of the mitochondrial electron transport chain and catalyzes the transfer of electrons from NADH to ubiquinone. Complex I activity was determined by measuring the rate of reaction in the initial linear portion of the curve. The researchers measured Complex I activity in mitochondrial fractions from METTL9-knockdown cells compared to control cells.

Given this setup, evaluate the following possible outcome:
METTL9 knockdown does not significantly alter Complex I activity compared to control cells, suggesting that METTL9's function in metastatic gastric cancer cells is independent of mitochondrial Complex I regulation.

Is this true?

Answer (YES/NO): NO